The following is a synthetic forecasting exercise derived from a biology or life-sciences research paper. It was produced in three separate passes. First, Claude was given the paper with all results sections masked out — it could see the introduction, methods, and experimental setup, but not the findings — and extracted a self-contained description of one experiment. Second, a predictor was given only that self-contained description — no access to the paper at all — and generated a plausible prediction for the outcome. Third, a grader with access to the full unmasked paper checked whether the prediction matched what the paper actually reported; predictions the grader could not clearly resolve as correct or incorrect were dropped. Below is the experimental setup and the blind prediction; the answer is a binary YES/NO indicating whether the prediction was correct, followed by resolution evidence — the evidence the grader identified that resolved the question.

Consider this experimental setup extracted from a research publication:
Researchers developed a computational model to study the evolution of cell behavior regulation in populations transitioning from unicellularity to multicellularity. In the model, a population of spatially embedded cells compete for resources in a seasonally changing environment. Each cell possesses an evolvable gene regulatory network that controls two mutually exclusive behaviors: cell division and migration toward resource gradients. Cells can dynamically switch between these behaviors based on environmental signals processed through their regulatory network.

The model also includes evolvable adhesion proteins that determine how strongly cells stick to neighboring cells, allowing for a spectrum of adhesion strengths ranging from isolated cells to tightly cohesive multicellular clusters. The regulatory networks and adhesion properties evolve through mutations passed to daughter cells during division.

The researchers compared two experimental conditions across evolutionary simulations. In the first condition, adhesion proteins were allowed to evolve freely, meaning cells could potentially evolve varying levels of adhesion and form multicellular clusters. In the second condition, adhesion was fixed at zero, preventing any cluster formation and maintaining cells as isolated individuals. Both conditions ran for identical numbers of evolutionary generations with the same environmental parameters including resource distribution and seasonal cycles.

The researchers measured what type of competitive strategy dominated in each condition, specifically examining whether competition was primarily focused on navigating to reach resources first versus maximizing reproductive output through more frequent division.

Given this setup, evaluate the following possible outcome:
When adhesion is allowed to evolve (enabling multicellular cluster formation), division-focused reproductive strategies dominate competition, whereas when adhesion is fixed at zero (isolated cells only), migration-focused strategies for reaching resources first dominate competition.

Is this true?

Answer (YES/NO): YES